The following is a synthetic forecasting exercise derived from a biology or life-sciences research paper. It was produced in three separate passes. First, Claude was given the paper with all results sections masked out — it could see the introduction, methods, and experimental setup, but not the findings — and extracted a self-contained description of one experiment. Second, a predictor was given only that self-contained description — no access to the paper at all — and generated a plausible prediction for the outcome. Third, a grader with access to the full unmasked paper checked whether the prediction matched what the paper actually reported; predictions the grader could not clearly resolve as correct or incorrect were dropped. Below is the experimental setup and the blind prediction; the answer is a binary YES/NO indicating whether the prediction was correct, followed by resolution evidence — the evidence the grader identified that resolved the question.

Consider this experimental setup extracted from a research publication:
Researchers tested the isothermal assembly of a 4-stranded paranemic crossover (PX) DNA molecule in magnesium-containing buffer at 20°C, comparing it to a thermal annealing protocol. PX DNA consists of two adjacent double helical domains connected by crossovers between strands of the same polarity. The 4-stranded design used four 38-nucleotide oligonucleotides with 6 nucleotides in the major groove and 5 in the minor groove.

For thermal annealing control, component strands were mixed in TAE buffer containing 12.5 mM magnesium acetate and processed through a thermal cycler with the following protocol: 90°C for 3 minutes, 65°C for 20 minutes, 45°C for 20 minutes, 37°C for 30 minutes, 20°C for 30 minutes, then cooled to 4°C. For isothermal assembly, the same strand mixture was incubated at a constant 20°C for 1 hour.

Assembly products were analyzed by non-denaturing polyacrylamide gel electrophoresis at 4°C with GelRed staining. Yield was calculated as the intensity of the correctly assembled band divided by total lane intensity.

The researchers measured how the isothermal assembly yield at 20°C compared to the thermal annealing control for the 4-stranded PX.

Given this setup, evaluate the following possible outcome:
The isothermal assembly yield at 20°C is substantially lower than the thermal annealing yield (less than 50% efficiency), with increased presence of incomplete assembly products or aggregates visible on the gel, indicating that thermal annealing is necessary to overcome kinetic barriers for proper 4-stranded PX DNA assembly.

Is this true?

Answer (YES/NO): NO